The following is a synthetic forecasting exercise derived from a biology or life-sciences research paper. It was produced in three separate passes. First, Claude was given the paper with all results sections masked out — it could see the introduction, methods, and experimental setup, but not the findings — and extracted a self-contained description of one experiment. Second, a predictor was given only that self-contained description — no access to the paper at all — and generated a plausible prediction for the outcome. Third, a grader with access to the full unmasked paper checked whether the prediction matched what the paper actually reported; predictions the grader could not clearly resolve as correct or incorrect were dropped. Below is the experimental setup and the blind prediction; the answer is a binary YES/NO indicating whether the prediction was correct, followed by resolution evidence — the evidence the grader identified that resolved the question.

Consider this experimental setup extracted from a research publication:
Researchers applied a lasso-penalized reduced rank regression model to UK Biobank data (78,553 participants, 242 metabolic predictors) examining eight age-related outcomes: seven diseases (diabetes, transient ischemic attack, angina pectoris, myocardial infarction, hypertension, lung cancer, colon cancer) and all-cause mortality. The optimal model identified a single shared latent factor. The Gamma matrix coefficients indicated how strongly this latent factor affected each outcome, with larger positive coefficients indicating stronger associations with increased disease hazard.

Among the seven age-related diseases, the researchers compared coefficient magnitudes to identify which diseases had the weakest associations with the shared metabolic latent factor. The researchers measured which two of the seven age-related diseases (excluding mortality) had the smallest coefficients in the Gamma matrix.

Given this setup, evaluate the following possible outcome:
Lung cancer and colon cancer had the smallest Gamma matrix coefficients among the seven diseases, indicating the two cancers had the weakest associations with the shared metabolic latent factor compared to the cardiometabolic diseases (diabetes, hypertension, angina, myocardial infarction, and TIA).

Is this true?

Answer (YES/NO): NO